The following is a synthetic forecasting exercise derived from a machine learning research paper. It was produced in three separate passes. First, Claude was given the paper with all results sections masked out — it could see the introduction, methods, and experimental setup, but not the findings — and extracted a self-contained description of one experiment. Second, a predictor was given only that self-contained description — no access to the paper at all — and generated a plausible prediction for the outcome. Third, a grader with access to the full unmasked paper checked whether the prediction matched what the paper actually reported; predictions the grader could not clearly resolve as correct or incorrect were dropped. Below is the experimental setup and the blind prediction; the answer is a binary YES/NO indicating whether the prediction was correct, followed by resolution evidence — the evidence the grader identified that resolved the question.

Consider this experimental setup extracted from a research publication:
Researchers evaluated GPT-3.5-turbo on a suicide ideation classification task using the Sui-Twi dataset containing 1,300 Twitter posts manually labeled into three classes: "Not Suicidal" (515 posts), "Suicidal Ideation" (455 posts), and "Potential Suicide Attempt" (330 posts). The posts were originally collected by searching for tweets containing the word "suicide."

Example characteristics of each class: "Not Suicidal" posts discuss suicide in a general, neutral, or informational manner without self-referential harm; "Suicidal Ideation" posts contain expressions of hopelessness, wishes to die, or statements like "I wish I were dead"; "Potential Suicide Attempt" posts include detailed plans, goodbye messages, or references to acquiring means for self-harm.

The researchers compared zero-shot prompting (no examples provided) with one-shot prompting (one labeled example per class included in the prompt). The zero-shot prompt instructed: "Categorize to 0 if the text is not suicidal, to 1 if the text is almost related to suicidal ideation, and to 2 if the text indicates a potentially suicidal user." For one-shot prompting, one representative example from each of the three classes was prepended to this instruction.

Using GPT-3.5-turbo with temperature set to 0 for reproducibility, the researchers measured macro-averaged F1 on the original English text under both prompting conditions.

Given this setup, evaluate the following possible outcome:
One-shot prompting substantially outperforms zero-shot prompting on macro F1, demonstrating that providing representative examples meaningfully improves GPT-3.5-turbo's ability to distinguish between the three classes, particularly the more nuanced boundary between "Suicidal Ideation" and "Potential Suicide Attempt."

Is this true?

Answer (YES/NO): NO